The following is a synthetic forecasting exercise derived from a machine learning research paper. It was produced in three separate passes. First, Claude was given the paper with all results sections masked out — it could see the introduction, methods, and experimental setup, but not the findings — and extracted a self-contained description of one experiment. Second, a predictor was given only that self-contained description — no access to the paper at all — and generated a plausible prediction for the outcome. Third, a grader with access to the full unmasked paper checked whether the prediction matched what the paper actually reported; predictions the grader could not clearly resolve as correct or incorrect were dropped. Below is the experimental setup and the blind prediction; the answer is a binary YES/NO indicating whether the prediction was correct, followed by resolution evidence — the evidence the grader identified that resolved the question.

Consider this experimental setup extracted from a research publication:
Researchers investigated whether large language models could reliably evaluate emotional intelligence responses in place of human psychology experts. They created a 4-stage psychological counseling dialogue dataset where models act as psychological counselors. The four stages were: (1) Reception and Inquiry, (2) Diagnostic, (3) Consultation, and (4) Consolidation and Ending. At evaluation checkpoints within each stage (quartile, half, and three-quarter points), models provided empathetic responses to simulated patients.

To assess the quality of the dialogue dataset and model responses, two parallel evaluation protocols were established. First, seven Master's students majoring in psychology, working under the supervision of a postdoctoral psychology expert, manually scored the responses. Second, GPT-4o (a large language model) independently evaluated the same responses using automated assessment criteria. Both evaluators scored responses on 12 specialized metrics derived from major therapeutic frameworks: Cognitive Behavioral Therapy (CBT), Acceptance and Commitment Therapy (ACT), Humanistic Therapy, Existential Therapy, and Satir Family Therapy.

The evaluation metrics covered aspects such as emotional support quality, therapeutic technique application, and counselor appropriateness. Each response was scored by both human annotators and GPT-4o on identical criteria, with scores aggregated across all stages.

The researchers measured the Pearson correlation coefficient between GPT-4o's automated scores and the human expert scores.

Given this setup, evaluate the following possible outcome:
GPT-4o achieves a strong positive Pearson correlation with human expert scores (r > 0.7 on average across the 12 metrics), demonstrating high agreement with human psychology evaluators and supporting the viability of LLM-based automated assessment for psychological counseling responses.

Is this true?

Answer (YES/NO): YES